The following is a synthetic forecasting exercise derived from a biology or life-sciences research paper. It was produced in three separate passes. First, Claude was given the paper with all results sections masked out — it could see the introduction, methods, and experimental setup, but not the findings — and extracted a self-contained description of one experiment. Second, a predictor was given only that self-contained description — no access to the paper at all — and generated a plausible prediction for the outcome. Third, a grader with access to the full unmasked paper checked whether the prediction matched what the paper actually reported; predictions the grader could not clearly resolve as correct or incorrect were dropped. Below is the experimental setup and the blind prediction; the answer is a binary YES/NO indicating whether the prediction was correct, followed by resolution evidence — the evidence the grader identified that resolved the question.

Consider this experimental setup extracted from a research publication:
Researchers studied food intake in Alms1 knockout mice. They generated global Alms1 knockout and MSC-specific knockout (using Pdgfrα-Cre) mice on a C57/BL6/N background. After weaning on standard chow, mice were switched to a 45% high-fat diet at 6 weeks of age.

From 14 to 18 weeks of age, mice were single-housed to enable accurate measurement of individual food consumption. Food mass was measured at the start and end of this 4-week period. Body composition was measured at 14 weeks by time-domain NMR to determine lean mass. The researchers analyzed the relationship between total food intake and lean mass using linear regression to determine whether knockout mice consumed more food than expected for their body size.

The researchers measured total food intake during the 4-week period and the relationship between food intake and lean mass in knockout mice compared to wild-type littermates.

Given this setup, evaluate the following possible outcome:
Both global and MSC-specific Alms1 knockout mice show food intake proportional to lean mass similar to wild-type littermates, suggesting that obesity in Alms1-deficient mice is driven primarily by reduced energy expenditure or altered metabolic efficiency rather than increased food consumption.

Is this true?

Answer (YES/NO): NO